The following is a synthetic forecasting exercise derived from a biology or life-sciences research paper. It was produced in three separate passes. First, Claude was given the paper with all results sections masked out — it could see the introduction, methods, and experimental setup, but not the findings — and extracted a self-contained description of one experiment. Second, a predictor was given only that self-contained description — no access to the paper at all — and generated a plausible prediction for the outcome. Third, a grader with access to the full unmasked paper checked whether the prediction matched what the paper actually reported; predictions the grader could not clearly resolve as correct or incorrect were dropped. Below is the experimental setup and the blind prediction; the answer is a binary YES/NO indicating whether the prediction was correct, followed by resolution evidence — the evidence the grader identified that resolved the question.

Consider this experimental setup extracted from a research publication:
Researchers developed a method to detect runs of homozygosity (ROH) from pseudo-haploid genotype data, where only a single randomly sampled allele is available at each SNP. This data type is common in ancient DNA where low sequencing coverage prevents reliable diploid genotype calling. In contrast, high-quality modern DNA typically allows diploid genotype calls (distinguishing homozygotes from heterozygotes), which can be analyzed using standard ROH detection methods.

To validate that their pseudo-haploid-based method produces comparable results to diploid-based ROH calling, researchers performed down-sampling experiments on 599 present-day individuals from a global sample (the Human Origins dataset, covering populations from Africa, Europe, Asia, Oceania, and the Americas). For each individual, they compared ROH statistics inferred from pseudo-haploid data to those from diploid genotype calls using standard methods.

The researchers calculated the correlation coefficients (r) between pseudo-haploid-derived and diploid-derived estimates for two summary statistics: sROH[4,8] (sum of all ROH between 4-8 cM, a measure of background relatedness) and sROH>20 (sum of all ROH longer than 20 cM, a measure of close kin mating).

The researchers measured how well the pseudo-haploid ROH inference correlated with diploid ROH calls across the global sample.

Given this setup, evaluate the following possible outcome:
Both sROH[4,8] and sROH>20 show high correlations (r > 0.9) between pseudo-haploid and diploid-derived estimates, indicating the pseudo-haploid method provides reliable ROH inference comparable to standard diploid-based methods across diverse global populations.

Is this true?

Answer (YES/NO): YES